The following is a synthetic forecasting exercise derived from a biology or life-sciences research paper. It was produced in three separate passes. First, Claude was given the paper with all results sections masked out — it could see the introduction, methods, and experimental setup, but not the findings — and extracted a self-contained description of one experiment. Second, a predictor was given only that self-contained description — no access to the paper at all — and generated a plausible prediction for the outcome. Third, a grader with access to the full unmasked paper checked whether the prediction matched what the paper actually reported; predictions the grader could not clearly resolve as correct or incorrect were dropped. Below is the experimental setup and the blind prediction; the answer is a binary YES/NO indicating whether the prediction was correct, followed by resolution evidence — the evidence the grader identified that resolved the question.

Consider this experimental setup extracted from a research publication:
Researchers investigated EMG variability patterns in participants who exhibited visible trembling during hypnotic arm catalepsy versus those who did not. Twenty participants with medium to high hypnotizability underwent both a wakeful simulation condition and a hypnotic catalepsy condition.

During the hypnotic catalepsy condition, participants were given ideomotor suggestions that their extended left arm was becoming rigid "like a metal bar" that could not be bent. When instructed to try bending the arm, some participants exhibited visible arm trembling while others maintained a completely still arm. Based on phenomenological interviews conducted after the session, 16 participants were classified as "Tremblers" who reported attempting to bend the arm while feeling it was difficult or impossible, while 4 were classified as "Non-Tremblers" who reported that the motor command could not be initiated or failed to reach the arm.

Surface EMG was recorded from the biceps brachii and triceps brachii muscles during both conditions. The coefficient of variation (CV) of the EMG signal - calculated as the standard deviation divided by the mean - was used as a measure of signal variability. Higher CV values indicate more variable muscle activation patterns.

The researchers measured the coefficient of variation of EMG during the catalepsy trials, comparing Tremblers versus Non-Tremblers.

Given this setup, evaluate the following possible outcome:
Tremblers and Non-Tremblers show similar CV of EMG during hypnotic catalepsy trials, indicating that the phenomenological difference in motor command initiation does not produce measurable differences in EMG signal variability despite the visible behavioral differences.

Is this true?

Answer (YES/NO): NO